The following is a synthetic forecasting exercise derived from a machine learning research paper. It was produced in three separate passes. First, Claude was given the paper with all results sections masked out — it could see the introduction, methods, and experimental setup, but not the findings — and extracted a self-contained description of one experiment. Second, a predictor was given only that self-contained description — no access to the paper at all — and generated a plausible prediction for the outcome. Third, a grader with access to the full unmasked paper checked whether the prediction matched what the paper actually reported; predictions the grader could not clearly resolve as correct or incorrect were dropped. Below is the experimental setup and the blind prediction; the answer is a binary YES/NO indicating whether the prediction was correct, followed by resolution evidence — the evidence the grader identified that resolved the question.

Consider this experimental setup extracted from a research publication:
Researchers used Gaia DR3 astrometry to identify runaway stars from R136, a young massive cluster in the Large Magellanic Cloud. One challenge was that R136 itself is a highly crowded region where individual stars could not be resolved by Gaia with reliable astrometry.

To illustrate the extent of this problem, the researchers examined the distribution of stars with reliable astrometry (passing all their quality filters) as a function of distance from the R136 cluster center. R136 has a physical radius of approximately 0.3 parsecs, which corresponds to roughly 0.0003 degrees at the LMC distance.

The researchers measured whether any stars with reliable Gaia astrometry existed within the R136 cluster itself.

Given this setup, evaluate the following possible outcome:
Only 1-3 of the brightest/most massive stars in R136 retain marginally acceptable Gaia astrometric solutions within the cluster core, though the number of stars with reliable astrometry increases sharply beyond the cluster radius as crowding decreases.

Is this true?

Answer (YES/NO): NO